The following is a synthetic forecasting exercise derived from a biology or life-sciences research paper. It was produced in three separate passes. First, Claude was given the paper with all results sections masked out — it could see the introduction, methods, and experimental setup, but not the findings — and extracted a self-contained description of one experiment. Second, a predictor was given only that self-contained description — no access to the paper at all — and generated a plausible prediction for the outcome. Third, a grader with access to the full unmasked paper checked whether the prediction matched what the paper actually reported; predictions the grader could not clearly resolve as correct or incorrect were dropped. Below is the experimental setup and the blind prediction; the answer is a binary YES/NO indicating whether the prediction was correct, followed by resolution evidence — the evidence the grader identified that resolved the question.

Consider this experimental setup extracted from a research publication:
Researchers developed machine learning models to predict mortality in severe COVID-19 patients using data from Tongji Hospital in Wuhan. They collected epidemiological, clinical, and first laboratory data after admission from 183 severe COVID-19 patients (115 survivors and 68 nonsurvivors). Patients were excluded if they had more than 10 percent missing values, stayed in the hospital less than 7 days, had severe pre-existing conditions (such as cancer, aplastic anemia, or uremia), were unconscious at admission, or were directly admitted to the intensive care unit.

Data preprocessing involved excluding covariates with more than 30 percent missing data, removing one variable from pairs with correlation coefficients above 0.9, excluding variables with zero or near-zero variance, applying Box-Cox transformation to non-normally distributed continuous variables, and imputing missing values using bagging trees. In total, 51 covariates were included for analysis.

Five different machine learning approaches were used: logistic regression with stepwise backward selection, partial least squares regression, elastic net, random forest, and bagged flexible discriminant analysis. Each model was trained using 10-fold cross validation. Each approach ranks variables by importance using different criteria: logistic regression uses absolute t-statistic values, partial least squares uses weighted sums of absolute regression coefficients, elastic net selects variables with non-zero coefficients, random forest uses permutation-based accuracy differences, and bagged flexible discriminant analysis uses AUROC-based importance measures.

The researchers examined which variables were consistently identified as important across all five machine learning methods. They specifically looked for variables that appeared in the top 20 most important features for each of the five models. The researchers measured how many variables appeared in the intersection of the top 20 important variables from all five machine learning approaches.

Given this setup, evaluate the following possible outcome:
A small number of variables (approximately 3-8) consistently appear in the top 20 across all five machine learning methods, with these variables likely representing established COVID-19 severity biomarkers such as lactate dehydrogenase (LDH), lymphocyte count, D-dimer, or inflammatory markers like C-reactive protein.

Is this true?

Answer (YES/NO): YES